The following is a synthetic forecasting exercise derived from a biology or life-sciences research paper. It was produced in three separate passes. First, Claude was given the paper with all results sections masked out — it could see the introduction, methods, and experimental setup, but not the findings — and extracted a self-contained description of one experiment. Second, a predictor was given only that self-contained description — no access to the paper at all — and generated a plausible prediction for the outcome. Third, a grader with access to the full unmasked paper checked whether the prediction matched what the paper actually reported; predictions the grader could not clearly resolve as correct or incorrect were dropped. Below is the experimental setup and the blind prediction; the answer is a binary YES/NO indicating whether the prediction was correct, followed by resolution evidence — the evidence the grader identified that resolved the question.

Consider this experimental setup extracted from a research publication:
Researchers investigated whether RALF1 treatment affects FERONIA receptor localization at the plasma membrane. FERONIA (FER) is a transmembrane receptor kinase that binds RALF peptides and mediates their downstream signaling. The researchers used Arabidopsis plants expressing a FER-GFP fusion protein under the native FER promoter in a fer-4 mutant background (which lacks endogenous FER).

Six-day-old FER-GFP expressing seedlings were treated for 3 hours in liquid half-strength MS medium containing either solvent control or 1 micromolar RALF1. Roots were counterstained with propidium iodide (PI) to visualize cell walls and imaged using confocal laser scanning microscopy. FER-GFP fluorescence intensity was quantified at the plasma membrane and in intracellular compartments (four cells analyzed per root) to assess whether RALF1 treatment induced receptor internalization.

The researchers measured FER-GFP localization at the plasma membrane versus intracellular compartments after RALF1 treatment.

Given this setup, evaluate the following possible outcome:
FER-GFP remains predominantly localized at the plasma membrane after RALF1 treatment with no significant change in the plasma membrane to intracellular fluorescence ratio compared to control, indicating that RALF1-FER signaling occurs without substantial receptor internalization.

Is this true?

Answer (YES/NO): NO